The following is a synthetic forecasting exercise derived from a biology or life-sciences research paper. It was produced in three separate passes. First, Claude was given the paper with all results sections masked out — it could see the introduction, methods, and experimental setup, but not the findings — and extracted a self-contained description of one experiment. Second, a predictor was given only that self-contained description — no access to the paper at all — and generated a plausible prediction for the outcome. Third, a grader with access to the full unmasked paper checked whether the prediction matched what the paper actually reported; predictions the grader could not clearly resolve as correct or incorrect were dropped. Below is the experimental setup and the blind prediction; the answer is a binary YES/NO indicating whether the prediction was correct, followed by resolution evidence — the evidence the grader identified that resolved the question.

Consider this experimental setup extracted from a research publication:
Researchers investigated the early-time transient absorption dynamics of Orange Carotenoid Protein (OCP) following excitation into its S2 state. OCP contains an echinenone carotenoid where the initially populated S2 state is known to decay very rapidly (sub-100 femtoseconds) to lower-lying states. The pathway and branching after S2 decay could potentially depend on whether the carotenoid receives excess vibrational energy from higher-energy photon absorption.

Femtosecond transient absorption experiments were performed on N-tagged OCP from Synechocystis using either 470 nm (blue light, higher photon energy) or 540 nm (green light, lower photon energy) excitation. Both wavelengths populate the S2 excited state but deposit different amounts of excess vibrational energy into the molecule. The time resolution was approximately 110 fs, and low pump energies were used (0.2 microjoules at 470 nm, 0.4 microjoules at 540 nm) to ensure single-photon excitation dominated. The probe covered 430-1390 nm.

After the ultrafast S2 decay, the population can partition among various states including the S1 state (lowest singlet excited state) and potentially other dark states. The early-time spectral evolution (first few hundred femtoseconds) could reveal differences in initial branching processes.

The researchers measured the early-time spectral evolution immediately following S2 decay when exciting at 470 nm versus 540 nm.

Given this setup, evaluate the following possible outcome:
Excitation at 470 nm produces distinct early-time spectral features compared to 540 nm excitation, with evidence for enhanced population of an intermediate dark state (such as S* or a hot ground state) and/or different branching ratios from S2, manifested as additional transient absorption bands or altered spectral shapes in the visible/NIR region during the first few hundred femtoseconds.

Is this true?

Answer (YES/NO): YES